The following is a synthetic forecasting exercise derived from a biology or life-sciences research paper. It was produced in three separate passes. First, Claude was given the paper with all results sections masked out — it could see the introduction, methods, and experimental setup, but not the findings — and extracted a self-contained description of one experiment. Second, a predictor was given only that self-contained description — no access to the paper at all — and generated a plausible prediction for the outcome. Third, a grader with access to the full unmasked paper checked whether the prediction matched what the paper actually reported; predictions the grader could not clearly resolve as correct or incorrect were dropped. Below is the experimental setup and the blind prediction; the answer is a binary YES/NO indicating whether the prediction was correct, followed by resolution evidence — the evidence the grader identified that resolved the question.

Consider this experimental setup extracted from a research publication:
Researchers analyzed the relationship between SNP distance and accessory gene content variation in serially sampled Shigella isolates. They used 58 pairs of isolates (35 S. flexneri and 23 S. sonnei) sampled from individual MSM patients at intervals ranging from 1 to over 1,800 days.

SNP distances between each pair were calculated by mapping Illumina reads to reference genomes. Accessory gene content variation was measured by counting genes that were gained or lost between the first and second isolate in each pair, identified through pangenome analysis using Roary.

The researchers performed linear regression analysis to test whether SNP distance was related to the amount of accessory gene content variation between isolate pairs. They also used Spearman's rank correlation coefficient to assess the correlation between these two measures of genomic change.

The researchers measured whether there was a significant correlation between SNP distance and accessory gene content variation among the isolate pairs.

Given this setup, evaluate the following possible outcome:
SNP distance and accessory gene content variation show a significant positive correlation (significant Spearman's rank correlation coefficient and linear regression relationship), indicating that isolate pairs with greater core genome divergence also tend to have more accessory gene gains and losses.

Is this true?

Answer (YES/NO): YES